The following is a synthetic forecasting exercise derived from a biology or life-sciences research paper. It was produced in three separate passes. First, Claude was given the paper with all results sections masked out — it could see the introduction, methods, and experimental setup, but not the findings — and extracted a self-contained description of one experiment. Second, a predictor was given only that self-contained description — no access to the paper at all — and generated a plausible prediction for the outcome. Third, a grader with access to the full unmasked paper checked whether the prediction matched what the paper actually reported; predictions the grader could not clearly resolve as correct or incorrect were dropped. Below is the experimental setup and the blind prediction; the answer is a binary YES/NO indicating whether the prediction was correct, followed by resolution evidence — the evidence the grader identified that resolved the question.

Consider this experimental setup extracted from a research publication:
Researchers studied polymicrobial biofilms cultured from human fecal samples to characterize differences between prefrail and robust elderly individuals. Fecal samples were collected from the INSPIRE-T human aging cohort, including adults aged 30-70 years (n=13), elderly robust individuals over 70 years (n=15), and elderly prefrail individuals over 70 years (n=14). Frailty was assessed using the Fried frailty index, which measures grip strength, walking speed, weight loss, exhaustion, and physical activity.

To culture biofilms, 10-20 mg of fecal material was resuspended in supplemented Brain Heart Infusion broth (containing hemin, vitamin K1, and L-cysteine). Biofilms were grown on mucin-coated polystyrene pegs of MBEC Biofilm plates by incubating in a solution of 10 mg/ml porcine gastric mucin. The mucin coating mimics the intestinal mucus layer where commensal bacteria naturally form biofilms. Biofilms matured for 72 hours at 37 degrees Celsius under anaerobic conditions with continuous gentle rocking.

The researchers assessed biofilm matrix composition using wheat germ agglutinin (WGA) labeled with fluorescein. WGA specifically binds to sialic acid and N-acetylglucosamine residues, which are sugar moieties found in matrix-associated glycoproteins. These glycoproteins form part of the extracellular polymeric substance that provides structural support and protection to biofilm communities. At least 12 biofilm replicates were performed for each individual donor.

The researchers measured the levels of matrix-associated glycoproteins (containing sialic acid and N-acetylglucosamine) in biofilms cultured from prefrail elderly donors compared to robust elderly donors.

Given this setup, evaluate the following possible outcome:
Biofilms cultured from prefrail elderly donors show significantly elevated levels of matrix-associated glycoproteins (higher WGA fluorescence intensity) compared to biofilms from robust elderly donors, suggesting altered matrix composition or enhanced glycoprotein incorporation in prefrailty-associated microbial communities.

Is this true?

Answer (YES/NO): YES